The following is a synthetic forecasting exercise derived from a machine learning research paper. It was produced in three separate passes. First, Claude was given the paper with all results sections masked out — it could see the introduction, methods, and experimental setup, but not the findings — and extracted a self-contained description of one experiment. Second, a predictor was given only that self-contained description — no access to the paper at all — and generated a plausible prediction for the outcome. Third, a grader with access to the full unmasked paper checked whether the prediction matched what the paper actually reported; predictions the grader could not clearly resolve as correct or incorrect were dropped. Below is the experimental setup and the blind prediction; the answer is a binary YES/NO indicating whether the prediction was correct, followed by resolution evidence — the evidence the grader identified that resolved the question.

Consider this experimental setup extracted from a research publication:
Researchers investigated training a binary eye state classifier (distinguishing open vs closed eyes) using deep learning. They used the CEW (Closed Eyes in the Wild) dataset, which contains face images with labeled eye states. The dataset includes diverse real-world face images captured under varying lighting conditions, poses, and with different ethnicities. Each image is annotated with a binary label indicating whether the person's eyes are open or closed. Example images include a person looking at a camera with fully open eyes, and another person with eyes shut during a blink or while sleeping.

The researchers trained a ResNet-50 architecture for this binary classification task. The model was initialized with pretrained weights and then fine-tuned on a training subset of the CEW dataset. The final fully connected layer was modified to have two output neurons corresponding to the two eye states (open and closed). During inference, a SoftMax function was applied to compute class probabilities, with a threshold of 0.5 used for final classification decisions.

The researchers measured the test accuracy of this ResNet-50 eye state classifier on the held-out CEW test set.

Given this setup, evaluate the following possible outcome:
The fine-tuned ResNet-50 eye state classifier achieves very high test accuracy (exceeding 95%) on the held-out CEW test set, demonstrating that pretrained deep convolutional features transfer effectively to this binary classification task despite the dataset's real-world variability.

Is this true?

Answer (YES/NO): YES